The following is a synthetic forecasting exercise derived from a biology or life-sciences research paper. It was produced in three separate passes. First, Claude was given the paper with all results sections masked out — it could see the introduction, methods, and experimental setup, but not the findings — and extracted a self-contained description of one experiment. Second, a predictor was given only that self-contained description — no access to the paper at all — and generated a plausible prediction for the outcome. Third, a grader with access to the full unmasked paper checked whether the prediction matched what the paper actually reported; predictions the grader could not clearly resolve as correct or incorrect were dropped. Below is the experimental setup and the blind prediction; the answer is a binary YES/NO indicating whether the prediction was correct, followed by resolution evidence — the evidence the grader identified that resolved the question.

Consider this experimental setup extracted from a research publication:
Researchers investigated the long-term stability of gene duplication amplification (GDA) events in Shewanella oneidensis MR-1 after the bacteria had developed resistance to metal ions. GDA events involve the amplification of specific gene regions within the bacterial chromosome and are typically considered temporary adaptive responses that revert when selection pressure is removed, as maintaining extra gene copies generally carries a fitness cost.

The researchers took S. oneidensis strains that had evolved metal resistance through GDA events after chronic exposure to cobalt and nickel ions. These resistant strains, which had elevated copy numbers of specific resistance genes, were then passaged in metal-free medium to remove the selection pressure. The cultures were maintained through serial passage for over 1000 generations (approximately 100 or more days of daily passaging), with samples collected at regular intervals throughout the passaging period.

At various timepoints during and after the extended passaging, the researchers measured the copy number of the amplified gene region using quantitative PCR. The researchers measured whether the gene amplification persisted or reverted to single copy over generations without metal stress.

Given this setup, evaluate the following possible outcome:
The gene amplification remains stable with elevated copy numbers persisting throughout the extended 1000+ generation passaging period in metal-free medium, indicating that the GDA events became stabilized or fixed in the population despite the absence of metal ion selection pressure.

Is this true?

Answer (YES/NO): NO